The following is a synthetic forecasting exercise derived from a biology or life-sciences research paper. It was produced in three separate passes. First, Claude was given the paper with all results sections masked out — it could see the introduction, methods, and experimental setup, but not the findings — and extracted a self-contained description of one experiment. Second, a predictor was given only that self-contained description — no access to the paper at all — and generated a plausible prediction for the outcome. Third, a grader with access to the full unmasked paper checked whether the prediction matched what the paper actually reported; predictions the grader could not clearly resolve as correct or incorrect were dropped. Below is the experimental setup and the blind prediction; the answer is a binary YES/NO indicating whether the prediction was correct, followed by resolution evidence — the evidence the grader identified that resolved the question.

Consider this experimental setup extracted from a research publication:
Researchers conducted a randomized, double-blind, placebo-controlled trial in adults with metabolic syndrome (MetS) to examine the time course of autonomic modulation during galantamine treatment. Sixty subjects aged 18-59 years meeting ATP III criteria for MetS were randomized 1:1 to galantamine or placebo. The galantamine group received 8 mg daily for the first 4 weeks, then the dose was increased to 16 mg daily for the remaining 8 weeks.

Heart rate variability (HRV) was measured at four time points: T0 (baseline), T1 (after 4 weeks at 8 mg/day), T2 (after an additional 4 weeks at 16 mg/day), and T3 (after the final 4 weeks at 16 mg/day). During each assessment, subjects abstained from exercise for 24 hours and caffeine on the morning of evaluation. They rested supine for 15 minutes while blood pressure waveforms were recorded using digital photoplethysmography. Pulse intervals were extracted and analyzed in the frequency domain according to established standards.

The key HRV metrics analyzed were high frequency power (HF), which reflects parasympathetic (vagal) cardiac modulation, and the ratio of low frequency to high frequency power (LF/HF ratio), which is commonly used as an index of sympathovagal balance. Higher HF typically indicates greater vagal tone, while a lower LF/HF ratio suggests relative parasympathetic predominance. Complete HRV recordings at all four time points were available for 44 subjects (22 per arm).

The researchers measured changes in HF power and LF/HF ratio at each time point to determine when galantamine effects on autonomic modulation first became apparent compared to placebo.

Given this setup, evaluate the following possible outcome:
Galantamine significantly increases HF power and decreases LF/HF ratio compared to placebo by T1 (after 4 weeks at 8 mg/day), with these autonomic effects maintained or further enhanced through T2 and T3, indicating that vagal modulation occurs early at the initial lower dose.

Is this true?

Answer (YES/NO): NO